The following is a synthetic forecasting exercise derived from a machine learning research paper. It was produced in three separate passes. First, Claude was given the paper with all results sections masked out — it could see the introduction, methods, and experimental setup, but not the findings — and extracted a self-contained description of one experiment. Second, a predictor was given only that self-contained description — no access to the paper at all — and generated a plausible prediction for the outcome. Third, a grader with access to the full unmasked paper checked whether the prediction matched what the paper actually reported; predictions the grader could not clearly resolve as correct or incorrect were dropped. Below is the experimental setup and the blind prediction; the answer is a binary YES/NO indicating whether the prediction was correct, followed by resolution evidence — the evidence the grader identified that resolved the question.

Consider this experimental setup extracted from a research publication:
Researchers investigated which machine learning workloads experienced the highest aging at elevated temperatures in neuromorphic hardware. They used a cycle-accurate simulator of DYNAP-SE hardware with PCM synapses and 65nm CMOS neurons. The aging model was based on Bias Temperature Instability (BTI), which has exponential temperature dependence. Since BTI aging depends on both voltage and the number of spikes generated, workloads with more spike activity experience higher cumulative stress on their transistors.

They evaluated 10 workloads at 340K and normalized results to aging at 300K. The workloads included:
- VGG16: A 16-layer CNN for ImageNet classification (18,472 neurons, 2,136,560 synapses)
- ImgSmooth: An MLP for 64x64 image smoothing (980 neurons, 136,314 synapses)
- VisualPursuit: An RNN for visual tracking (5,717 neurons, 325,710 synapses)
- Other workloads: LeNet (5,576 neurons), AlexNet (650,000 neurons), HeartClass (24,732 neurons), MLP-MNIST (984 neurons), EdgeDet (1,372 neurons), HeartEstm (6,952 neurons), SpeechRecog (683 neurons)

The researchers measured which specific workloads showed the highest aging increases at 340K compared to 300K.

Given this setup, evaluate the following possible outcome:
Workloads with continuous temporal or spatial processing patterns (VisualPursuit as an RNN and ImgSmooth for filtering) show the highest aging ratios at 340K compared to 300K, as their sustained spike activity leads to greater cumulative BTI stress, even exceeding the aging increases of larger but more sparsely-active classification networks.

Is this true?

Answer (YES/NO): NO